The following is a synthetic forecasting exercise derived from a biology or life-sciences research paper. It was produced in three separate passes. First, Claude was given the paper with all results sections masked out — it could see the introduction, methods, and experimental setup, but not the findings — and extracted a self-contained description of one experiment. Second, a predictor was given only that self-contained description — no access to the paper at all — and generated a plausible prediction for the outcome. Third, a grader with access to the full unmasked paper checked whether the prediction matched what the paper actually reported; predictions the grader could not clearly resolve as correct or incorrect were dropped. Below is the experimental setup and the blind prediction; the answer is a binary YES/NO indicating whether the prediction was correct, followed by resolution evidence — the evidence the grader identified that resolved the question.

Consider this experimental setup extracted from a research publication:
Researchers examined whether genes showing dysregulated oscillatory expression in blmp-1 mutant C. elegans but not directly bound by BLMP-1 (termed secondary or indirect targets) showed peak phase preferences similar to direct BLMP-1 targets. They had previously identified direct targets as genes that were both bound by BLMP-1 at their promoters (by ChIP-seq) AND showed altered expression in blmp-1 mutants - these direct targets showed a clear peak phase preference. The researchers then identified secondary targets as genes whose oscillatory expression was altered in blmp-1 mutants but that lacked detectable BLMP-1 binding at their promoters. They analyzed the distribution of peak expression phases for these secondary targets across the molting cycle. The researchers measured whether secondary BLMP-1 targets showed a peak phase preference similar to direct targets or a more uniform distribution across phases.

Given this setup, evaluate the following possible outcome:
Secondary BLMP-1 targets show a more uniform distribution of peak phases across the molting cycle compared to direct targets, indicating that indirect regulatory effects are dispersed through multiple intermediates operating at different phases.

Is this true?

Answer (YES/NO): YES